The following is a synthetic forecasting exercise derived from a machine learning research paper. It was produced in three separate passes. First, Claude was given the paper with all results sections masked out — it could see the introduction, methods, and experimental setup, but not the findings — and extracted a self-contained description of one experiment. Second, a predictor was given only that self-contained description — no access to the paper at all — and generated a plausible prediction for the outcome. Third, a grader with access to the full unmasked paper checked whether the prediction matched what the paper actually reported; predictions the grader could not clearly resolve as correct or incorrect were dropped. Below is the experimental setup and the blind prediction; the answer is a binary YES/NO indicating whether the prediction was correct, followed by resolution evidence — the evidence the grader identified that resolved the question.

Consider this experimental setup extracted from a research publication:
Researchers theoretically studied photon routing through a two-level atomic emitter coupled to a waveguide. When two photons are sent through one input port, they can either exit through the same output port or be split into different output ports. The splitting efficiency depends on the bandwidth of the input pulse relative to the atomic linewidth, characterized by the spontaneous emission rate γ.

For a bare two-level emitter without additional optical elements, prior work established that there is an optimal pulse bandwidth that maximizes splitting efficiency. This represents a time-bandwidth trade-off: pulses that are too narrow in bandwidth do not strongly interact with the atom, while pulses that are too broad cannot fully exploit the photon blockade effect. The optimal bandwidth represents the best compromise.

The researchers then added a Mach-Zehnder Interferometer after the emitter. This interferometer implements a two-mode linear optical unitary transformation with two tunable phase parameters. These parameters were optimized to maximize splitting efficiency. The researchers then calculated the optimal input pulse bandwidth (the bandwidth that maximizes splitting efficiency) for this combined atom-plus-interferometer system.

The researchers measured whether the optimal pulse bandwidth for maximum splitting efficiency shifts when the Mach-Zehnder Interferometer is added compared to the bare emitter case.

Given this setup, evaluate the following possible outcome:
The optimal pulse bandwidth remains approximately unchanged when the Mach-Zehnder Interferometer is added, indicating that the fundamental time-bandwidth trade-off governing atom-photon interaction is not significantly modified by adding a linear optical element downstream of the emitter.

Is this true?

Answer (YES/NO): NO